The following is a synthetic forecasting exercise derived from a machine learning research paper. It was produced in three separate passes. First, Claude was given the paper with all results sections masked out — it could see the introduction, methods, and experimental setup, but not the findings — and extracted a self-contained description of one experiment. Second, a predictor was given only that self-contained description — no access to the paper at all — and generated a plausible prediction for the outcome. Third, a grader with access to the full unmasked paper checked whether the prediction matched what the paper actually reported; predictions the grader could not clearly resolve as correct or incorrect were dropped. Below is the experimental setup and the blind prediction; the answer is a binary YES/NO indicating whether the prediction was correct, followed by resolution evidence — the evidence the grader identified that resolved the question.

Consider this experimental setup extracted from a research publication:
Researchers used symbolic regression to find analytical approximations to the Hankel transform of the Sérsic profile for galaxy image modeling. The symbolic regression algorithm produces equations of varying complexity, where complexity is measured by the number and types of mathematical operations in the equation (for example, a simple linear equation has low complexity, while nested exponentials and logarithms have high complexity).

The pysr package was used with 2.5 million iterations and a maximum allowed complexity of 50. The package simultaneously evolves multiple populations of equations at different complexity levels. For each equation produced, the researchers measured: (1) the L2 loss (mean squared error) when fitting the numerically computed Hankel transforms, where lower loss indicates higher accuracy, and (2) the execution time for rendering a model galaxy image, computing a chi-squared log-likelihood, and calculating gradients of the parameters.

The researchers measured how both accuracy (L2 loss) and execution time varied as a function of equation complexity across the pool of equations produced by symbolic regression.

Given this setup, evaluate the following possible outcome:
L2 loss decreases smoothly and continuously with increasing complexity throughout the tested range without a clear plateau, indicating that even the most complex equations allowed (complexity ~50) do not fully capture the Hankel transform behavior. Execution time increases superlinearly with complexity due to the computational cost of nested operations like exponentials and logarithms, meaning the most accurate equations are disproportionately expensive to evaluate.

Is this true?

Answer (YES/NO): NO